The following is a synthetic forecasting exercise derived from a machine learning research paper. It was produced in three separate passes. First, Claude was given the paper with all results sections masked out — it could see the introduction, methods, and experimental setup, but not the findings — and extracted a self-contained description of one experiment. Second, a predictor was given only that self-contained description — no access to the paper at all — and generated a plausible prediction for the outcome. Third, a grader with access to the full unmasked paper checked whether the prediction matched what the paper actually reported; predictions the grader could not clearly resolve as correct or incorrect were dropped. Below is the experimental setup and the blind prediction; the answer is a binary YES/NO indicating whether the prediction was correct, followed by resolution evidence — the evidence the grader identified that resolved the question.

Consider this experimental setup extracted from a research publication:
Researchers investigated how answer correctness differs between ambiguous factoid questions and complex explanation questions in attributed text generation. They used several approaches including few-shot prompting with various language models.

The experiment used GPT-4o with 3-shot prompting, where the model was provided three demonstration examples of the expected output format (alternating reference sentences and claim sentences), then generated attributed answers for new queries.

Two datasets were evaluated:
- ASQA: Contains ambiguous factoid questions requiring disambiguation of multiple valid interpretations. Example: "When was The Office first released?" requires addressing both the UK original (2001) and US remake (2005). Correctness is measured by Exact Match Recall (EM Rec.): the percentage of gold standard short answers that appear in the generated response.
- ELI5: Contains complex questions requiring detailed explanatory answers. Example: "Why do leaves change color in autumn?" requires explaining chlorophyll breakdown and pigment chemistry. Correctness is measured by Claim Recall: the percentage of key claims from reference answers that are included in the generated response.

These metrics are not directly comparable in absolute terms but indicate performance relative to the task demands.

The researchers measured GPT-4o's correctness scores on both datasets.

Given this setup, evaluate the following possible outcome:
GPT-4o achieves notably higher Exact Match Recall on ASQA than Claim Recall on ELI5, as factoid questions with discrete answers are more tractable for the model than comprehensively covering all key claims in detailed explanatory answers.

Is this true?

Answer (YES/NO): YES